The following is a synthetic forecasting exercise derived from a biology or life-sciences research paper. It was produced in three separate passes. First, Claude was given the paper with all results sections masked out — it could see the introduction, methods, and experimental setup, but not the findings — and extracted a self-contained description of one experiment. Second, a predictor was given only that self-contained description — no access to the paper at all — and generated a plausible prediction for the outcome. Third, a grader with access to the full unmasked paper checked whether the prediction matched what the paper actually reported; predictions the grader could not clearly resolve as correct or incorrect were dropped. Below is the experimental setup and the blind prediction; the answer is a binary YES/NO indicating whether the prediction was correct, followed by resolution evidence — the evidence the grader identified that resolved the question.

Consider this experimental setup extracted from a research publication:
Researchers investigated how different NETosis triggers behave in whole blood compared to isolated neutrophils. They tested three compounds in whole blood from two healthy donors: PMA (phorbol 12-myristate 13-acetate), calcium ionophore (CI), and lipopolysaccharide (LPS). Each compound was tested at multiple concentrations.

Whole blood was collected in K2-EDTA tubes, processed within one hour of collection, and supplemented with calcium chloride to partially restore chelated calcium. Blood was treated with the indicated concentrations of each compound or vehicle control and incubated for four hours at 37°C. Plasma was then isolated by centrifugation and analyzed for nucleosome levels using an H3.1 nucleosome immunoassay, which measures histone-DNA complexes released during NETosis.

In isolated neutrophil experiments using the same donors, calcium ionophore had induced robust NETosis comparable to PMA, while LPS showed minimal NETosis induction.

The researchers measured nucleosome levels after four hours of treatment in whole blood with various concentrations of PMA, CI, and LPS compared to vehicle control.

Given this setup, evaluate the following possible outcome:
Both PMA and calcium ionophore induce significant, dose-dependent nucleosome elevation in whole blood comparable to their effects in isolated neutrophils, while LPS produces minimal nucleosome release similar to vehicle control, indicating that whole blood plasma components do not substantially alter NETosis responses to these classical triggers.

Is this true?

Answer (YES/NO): NO